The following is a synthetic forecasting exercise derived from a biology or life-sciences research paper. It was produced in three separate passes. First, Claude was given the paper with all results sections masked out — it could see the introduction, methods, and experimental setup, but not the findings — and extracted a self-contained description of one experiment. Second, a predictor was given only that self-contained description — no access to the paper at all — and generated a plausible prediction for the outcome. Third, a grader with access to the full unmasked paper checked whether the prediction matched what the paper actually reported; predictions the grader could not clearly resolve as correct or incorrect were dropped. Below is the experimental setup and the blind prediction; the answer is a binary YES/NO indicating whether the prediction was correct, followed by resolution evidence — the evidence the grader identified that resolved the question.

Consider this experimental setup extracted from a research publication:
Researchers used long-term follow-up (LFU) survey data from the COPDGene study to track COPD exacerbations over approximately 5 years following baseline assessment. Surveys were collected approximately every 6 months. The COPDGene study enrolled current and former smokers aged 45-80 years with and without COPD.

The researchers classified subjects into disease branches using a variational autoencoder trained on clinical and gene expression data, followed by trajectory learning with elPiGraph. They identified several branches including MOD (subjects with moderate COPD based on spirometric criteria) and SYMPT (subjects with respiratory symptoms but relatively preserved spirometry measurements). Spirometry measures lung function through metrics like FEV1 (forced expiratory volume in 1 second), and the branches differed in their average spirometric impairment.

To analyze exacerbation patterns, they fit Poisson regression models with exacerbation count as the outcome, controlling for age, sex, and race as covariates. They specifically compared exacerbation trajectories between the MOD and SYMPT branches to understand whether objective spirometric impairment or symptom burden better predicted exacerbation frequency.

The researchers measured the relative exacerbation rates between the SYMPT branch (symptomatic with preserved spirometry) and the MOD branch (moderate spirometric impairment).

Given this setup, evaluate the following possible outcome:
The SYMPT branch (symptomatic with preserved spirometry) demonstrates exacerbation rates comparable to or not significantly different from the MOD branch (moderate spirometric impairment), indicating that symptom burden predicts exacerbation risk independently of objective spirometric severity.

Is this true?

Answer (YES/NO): NO